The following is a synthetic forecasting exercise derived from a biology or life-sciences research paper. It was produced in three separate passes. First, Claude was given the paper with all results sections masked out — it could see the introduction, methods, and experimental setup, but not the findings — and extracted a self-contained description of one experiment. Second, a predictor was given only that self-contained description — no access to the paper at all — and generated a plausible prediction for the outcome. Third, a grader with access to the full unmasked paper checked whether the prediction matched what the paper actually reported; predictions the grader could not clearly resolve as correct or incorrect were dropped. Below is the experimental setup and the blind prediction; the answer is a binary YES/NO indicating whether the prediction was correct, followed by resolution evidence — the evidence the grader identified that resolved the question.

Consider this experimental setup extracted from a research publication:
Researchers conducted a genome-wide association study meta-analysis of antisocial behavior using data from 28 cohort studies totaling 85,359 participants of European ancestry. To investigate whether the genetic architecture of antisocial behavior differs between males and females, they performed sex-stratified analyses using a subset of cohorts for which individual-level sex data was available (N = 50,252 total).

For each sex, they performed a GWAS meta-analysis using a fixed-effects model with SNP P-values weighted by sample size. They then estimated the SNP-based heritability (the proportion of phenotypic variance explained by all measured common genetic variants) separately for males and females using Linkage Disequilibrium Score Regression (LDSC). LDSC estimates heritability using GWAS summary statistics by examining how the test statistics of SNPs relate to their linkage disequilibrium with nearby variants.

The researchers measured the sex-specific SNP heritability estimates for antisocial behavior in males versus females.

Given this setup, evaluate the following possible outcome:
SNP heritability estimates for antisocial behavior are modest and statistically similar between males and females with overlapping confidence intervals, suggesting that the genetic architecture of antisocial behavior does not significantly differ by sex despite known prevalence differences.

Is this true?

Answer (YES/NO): YES